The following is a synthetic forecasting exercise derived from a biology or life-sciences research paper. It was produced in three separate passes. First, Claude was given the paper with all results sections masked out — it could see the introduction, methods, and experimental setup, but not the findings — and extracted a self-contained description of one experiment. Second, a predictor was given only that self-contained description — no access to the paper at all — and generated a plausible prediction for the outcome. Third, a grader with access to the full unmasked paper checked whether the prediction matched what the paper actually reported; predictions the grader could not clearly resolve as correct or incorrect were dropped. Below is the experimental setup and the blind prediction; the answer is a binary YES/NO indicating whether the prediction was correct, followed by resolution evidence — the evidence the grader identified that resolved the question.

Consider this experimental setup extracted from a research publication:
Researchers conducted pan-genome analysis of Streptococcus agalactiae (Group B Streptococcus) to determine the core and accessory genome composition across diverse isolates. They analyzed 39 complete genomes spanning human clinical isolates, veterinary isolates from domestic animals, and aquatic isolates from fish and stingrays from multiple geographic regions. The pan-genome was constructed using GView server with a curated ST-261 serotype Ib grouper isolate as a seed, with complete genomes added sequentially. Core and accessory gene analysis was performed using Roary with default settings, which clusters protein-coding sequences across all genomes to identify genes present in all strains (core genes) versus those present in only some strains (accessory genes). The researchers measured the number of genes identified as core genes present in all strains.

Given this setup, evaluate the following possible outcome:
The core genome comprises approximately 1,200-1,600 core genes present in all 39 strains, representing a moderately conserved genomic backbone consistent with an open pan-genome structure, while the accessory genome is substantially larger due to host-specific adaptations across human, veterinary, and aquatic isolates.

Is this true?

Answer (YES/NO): YES